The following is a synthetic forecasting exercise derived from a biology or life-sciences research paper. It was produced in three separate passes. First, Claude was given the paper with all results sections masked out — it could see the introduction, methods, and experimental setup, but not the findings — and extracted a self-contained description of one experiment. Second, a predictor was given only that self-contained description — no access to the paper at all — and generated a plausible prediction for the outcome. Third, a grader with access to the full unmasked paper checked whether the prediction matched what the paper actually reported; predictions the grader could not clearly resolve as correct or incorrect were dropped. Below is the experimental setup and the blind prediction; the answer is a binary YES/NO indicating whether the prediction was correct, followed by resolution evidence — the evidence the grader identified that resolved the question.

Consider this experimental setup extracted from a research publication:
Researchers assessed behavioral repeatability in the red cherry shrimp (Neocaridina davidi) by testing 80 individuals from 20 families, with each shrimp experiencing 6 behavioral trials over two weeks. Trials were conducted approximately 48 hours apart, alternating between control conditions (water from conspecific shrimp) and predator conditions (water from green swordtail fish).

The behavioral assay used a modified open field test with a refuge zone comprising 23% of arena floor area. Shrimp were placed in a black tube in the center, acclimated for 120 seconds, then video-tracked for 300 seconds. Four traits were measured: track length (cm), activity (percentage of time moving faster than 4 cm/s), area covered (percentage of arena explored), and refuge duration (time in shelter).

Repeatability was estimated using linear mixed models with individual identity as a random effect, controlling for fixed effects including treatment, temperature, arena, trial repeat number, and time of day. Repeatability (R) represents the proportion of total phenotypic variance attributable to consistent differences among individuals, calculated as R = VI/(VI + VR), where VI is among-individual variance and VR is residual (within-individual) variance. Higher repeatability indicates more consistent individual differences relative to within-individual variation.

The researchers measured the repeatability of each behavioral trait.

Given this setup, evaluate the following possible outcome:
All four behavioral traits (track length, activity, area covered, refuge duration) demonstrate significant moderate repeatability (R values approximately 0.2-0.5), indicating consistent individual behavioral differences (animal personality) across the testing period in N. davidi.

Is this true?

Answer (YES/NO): NO